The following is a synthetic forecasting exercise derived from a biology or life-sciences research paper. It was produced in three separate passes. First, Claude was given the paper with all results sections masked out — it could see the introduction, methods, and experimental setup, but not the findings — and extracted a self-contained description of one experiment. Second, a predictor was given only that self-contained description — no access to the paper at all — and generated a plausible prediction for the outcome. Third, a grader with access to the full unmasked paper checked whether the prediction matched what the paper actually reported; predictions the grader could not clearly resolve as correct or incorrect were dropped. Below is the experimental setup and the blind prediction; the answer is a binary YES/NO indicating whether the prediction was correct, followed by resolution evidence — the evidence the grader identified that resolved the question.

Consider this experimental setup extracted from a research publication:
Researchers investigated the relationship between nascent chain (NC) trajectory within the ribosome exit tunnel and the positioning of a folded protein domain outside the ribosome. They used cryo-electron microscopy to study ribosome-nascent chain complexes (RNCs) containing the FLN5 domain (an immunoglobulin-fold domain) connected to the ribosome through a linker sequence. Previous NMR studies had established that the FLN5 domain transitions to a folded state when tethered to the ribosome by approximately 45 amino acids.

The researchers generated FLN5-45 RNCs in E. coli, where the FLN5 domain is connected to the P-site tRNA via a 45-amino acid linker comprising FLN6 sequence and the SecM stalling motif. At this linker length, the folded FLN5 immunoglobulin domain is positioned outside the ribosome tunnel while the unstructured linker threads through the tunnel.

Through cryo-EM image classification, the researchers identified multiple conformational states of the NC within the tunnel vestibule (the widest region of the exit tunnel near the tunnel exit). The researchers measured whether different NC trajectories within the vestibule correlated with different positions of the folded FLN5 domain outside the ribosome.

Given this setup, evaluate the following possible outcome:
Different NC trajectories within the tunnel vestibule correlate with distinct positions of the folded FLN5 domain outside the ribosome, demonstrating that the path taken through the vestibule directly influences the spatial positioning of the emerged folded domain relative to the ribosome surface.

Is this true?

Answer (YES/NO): YES